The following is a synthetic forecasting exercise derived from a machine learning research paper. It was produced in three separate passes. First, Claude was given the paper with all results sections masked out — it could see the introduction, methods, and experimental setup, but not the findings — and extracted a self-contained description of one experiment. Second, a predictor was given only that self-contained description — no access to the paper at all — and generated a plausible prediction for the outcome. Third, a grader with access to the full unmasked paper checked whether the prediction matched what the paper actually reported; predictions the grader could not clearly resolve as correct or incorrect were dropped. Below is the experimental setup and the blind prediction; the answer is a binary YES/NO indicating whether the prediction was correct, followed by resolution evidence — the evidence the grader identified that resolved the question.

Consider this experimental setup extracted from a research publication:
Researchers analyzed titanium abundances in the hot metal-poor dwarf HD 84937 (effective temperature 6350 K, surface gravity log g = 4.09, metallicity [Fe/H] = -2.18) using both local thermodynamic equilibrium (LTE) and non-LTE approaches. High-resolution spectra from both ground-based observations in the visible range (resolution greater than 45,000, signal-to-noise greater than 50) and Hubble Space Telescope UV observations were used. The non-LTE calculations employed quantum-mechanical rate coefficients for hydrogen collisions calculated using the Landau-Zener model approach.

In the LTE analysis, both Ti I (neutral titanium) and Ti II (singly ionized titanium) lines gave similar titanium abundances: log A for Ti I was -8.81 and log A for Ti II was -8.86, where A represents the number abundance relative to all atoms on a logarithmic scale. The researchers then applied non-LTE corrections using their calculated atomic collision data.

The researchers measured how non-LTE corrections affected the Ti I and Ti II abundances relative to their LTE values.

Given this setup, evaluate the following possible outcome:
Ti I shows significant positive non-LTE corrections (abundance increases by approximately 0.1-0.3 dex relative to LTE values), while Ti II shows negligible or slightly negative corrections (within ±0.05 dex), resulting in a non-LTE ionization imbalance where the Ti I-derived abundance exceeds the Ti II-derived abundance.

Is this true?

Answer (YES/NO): YES